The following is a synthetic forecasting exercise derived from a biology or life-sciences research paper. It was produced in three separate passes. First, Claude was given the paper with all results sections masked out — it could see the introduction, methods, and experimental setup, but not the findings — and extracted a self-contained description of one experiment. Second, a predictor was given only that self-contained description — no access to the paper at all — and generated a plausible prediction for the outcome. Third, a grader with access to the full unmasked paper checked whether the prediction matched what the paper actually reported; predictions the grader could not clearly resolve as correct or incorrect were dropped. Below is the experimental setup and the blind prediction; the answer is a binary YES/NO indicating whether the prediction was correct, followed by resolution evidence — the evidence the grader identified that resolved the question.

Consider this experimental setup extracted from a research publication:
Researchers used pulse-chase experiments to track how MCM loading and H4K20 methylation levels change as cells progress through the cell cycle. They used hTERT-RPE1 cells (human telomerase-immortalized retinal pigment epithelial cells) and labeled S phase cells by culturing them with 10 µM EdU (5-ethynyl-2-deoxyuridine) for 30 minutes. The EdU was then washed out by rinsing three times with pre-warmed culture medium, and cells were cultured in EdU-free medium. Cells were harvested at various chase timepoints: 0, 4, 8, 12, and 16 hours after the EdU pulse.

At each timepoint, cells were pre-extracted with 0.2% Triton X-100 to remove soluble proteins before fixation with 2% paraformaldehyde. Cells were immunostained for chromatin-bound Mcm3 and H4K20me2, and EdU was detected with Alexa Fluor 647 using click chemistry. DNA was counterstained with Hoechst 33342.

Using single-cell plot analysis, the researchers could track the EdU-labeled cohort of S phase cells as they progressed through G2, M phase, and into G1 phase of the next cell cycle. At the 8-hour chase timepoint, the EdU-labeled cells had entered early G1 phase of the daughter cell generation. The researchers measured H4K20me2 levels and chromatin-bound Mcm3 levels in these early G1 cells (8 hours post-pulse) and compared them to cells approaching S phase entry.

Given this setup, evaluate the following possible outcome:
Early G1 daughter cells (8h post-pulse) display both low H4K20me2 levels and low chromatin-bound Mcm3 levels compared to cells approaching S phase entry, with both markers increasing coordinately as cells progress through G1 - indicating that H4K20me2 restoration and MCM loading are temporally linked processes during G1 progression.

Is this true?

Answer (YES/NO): YES